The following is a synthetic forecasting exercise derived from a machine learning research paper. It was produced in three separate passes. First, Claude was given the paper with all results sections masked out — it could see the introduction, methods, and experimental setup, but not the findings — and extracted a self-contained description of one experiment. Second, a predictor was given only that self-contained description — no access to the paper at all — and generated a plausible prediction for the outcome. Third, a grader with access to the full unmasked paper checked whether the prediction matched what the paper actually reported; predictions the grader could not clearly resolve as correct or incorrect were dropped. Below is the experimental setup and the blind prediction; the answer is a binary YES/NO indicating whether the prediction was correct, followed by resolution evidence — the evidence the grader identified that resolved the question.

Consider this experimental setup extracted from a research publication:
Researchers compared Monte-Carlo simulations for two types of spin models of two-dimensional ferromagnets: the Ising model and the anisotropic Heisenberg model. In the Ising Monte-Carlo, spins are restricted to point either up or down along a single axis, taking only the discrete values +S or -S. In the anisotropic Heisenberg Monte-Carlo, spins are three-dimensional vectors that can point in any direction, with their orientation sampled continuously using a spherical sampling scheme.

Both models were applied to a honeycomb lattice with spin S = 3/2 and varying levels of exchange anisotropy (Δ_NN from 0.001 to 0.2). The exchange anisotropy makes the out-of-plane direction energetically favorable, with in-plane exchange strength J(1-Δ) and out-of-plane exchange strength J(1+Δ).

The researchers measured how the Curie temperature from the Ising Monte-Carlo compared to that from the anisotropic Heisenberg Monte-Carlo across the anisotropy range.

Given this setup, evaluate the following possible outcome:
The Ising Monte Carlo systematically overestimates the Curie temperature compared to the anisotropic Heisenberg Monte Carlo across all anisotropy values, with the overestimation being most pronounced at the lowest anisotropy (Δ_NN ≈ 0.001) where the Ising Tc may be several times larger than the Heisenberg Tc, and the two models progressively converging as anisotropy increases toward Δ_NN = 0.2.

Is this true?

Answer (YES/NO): YES